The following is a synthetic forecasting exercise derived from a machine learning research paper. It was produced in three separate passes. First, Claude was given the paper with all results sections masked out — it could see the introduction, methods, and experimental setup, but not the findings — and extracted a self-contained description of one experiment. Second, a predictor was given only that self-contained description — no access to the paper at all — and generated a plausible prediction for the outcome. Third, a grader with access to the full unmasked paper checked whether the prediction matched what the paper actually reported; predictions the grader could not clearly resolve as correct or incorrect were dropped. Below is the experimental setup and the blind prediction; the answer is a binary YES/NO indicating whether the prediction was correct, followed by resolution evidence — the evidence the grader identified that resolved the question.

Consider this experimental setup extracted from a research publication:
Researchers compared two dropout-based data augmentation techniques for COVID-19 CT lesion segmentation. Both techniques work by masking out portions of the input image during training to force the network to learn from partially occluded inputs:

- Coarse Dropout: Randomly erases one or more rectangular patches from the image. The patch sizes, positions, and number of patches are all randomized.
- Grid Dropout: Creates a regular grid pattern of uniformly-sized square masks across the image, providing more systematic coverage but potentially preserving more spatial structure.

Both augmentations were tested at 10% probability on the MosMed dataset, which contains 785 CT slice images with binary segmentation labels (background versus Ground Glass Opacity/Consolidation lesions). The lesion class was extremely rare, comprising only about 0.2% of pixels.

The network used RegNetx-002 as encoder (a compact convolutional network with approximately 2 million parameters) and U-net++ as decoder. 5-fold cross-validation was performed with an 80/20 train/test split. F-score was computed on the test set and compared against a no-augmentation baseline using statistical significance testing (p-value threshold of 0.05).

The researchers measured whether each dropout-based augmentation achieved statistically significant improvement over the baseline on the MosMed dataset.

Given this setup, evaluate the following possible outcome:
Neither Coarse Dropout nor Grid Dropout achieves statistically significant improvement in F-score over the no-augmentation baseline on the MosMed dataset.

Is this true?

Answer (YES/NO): NO